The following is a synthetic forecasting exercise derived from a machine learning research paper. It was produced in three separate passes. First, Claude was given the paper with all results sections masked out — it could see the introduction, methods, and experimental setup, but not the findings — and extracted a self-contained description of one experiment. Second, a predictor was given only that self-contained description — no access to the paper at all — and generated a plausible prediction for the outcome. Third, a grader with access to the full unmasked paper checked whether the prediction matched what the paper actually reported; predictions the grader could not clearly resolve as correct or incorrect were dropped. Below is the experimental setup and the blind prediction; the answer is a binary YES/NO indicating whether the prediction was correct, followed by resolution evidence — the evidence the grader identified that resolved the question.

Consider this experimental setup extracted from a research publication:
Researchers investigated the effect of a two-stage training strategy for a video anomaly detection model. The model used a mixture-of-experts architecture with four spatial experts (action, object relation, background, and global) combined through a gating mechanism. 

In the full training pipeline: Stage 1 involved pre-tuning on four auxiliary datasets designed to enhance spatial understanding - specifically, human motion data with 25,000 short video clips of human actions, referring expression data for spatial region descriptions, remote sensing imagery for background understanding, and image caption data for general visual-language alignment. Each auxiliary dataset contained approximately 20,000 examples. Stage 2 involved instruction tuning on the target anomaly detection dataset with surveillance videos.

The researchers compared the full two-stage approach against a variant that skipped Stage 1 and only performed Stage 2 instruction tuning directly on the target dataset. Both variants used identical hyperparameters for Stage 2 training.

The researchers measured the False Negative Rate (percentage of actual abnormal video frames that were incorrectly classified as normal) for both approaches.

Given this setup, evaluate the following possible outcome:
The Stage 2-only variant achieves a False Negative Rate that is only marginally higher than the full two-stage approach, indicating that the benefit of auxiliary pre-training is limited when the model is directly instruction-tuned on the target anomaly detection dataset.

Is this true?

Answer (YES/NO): NO